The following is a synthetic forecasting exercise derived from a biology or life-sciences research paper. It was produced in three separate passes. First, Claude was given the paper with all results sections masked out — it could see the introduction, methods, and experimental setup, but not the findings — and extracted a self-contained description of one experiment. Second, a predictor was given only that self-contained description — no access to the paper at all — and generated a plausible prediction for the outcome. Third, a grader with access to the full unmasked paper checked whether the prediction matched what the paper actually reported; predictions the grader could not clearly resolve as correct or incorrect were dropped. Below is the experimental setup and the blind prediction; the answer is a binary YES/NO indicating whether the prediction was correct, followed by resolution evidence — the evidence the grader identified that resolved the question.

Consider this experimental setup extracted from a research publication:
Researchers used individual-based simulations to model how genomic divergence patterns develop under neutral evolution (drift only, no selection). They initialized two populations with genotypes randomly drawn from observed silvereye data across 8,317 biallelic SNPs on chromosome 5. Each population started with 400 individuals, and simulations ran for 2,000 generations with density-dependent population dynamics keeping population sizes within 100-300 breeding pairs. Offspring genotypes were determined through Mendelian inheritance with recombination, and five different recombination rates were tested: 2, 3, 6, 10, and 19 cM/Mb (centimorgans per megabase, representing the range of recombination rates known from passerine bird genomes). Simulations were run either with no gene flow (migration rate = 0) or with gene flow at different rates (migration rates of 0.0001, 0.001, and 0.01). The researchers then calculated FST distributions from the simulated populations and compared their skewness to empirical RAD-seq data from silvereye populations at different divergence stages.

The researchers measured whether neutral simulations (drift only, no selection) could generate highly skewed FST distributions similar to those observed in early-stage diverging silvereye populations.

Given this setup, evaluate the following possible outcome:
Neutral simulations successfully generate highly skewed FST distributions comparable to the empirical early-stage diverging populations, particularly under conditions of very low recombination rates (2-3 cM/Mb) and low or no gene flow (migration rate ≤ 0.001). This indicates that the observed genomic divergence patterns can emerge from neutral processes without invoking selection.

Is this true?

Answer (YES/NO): NO